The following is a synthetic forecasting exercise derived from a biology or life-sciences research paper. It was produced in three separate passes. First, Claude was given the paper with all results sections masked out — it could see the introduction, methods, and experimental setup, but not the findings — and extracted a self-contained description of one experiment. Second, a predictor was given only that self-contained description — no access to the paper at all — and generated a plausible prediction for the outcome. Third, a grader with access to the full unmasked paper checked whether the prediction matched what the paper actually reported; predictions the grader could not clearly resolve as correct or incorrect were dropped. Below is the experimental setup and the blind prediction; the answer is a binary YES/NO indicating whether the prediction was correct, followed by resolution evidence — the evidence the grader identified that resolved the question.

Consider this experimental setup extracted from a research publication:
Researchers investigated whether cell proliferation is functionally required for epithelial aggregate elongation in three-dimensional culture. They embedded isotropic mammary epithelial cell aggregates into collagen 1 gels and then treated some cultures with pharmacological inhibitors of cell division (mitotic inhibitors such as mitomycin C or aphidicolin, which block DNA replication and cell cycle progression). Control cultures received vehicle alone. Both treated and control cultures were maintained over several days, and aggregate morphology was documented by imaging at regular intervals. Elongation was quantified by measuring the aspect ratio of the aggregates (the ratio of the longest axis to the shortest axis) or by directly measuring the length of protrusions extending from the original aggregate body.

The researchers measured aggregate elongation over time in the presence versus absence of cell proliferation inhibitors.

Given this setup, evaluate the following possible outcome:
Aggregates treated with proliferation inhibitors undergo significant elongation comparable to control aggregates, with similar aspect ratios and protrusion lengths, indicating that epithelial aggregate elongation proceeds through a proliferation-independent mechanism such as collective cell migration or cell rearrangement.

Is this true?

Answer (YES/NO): NO